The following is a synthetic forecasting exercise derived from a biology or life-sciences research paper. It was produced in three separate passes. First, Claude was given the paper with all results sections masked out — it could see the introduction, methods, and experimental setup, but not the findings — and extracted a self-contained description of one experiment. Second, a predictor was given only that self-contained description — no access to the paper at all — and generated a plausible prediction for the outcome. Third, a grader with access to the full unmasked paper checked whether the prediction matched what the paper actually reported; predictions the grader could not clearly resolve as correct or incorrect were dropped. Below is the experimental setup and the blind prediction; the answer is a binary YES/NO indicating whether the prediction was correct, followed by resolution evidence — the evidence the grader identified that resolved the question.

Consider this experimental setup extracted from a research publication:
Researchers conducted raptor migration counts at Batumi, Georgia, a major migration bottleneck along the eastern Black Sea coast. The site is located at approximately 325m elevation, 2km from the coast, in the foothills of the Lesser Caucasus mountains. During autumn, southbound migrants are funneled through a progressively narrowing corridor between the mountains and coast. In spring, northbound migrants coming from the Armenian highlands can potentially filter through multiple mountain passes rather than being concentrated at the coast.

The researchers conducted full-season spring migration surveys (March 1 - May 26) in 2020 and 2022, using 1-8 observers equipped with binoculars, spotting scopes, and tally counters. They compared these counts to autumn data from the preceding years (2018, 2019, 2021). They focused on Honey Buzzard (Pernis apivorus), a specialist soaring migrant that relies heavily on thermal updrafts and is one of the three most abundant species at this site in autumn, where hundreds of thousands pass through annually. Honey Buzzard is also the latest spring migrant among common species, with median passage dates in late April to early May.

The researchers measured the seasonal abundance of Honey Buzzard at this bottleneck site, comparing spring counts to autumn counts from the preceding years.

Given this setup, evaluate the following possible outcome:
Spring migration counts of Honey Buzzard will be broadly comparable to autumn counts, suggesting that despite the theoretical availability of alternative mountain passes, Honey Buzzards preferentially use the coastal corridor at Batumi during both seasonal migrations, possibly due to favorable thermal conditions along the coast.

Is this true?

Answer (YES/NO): NO